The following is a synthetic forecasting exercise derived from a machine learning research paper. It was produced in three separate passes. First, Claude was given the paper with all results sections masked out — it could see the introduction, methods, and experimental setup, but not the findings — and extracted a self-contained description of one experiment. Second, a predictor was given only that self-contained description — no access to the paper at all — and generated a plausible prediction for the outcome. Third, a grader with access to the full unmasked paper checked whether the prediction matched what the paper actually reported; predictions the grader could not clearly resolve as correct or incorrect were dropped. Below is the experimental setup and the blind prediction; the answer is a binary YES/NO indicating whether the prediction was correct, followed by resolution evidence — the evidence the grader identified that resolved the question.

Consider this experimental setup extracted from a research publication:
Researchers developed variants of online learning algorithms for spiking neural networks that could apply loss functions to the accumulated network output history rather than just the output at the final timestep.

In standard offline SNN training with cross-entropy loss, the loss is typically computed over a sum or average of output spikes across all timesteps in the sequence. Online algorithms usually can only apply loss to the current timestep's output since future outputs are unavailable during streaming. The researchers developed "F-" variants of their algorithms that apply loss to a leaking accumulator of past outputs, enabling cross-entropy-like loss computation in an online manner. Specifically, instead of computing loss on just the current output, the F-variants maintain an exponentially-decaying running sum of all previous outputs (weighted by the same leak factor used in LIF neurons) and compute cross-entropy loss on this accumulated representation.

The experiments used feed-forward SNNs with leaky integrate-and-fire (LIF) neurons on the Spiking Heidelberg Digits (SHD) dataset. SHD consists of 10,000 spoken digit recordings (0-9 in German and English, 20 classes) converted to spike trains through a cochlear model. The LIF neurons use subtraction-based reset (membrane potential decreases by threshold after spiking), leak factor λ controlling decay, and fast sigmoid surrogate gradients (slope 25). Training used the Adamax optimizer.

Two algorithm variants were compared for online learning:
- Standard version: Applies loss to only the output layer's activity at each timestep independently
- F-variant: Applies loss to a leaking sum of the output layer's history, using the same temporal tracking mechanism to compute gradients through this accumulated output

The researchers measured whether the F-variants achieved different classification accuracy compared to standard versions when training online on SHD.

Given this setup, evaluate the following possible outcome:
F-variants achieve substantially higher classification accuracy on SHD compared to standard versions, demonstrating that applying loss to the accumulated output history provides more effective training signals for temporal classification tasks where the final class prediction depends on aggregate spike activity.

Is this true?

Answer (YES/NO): NO